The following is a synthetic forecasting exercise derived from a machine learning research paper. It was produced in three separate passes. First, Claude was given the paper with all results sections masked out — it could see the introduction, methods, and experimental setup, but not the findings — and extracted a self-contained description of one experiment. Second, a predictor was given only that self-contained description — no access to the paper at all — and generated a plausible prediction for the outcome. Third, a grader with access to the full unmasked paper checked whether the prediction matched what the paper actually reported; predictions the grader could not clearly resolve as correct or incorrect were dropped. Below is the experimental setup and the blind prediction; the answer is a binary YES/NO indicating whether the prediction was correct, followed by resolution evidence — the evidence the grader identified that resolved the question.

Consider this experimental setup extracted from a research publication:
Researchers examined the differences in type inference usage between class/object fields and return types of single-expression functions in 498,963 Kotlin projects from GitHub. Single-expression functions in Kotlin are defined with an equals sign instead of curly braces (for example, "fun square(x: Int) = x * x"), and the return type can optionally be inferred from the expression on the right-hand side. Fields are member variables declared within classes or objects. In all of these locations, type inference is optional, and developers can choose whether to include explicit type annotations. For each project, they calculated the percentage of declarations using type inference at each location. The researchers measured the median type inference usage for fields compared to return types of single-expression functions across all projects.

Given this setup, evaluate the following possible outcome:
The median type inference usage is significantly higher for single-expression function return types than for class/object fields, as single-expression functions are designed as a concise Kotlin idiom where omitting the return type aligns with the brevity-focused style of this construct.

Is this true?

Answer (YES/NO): YES